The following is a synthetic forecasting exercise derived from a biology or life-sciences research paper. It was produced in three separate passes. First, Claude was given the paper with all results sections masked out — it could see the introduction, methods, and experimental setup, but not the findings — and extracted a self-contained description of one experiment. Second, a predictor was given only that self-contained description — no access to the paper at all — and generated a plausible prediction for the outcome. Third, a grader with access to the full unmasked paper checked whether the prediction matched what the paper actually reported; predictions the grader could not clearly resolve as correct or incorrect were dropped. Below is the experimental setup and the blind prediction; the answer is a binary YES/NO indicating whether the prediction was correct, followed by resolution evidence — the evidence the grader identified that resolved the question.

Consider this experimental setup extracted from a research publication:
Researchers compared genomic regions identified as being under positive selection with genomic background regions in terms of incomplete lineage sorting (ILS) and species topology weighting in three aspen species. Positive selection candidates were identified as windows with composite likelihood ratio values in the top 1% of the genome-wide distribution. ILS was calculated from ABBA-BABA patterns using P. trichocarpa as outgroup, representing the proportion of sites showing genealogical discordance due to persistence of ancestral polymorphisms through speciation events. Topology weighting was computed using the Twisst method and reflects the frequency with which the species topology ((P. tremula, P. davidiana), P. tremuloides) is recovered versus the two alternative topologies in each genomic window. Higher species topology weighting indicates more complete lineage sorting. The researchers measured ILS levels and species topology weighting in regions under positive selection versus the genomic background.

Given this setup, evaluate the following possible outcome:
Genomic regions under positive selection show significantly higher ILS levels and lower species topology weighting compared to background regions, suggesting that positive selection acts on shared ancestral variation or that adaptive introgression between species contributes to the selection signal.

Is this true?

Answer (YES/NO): NO